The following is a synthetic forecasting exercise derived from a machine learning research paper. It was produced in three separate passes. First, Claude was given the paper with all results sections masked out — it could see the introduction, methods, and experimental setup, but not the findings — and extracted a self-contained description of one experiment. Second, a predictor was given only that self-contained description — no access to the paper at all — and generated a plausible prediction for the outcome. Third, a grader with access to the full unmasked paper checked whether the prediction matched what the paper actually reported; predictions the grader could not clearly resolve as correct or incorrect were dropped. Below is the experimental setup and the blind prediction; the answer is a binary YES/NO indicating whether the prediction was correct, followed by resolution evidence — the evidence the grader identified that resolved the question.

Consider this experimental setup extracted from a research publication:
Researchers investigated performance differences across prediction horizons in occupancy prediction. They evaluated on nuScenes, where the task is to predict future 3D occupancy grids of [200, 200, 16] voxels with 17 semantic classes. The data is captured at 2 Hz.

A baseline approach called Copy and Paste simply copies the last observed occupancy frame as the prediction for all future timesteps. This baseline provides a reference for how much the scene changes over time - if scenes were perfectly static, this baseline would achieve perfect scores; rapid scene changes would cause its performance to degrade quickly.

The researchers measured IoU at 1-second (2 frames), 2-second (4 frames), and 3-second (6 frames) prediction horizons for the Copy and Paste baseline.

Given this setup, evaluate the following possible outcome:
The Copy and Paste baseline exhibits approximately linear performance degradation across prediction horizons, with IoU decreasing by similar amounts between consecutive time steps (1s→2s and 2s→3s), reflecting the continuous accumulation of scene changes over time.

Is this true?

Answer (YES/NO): NO